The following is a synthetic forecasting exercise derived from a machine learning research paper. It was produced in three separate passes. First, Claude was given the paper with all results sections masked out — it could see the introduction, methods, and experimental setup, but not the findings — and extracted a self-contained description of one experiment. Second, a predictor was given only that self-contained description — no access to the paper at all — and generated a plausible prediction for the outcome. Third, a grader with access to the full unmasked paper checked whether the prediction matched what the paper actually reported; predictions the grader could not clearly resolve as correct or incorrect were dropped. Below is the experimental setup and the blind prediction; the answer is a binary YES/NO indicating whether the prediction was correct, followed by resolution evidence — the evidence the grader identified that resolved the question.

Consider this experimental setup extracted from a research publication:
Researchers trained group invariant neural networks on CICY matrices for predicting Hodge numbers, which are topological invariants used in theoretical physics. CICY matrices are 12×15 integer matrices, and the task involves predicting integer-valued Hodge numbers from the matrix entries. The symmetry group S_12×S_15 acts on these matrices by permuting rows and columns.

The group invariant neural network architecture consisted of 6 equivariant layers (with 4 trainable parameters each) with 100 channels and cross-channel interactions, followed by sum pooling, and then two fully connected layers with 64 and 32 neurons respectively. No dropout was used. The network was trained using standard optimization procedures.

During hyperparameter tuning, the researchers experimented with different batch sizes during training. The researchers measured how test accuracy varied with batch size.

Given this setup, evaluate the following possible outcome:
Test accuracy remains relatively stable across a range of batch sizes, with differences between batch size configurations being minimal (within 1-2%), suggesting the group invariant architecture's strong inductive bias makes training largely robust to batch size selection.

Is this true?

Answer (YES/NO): NO